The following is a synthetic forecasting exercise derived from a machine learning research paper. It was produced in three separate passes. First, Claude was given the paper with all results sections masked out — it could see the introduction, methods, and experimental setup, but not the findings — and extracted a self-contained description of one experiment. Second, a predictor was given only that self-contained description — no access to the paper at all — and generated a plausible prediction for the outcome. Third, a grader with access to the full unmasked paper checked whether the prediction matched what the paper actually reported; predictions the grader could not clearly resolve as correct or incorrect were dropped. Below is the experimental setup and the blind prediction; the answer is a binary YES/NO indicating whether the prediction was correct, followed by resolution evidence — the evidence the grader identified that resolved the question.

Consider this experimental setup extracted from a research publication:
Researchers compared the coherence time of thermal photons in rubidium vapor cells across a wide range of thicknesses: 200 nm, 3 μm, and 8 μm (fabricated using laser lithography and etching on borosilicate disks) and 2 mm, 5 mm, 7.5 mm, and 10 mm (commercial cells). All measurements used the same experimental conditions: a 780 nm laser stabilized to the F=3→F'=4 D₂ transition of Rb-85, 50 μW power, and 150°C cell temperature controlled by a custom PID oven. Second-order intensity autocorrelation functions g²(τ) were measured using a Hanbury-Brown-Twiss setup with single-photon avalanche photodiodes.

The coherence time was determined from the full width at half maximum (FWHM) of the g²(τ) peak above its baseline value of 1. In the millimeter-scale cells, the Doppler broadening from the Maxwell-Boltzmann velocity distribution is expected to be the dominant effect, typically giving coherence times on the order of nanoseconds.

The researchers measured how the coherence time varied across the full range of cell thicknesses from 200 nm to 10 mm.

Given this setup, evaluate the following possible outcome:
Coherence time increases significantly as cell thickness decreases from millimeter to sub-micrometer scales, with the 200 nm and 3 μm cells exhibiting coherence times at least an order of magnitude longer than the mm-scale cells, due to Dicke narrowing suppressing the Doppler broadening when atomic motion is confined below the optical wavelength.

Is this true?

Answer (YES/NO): NO